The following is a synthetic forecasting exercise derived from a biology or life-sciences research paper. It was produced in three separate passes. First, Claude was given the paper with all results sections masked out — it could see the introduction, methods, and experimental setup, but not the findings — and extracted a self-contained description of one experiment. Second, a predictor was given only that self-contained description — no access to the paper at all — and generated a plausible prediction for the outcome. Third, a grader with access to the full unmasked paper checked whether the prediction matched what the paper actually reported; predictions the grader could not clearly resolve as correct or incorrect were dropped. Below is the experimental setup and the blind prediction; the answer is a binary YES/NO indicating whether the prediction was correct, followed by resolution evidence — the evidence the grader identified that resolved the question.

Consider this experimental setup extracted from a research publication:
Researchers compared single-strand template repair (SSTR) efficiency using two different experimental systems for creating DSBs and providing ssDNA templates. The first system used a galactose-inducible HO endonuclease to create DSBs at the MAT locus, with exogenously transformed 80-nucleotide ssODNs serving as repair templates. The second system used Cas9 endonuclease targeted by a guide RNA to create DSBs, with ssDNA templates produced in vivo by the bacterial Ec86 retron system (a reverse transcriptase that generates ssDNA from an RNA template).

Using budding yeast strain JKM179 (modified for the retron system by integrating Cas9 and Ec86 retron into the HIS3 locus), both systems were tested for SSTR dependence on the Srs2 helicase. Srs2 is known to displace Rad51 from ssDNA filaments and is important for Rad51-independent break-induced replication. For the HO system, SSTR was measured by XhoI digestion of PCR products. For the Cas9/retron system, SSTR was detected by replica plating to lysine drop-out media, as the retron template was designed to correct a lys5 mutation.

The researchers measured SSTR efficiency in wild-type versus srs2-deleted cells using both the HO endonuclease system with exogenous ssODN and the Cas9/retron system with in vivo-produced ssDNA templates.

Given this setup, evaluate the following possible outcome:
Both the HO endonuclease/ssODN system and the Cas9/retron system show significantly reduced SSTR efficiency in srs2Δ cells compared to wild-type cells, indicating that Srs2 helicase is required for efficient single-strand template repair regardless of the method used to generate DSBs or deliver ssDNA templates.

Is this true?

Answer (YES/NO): YES